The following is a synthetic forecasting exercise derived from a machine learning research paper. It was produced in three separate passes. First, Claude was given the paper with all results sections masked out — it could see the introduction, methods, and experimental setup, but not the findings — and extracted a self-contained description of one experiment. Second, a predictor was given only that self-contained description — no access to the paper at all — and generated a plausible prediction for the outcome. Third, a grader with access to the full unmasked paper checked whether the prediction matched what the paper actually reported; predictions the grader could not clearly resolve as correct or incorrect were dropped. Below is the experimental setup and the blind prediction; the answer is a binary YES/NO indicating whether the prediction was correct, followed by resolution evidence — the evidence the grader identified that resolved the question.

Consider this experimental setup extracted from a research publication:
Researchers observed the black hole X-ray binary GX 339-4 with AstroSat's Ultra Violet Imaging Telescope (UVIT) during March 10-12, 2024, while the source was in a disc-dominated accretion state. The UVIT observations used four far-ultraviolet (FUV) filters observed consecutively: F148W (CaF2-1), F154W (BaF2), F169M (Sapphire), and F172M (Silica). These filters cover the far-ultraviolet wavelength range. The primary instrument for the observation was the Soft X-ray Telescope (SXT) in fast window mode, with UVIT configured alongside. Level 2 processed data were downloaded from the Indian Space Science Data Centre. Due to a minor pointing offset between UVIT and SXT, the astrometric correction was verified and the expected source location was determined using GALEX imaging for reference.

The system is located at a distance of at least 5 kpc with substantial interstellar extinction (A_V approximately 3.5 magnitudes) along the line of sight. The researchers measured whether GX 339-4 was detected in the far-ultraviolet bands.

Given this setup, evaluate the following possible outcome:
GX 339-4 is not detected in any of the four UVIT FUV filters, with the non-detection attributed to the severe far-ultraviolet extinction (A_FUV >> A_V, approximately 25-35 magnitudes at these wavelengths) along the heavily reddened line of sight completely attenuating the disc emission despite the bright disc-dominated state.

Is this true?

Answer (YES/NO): YES